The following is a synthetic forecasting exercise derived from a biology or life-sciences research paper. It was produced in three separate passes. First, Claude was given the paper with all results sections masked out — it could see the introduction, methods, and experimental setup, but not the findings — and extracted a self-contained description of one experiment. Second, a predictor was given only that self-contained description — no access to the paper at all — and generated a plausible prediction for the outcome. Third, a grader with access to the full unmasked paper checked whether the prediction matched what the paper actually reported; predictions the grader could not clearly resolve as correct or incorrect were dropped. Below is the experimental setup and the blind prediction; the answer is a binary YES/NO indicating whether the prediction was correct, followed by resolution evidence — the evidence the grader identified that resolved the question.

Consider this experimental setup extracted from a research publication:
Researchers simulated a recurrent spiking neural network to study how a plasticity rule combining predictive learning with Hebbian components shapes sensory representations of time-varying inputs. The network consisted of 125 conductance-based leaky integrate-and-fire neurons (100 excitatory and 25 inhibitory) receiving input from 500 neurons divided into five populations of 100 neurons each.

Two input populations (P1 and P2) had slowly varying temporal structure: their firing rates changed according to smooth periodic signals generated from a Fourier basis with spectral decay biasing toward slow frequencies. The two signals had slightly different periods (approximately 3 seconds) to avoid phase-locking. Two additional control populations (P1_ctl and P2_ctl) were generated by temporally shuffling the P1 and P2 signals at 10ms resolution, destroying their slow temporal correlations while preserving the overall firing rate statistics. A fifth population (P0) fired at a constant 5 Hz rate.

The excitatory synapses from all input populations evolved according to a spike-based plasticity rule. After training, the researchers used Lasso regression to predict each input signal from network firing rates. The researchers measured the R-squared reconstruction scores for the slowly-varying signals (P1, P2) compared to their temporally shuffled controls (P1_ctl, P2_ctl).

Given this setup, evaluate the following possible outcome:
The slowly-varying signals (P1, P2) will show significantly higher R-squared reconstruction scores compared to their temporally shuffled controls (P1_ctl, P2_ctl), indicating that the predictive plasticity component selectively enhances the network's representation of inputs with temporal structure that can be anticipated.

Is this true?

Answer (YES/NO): YES